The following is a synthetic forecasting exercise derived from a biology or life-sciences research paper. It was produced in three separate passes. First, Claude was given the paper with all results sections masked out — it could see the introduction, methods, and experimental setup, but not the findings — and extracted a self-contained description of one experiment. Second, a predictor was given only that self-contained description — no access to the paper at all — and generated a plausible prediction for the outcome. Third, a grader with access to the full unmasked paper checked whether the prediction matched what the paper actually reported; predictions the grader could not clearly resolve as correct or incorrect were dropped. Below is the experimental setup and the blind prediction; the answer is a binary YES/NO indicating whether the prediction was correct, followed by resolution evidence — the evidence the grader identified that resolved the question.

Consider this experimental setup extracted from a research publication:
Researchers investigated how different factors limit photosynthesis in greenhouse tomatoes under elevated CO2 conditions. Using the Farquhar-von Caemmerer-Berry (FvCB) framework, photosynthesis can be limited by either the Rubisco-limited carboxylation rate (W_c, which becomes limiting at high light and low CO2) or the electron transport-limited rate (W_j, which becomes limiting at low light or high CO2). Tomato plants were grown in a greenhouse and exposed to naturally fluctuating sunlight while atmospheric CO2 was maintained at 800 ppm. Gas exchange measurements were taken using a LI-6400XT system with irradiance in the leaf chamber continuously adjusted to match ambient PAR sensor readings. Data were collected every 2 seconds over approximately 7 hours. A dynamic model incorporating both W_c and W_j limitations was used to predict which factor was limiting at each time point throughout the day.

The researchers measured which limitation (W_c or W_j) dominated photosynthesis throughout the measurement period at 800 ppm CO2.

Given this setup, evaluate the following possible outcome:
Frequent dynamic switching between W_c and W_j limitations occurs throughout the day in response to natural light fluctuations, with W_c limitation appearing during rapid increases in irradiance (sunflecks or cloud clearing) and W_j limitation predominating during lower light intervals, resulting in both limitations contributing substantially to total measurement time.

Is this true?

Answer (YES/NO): NO